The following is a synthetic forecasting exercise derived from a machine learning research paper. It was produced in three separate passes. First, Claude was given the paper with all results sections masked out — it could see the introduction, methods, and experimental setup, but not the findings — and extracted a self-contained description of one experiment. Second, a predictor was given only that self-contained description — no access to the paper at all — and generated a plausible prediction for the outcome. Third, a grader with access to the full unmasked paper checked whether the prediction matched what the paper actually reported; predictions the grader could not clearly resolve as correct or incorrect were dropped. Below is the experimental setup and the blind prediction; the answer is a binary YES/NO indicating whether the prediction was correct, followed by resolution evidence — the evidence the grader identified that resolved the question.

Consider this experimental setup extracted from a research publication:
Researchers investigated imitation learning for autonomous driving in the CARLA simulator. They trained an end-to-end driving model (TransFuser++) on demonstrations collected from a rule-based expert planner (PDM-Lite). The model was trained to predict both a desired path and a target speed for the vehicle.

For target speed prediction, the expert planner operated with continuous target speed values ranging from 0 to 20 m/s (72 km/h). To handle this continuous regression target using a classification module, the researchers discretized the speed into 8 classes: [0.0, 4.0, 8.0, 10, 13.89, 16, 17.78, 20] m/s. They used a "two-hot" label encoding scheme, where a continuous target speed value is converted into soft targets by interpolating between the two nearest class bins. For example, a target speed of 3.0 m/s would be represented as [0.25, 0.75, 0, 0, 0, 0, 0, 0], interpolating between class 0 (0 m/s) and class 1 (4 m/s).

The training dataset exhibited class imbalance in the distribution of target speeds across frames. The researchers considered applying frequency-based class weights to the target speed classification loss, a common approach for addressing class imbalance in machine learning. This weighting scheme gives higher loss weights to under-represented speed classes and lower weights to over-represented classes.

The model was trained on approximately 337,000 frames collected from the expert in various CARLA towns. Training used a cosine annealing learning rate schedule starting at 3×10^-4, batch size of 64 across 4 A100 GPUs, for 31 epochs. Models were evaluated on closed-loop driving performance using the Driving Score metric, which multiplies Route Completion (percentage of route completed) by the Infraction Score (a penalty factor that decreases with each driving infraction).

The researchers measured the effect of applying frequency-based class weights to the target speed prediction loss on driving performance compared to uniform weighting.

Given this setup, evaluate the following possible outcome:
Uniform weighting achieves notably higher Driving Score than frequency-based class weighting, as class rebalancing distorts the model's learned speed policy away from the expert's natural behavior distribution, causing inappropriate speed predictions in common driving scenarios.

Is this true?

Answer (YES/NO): YES